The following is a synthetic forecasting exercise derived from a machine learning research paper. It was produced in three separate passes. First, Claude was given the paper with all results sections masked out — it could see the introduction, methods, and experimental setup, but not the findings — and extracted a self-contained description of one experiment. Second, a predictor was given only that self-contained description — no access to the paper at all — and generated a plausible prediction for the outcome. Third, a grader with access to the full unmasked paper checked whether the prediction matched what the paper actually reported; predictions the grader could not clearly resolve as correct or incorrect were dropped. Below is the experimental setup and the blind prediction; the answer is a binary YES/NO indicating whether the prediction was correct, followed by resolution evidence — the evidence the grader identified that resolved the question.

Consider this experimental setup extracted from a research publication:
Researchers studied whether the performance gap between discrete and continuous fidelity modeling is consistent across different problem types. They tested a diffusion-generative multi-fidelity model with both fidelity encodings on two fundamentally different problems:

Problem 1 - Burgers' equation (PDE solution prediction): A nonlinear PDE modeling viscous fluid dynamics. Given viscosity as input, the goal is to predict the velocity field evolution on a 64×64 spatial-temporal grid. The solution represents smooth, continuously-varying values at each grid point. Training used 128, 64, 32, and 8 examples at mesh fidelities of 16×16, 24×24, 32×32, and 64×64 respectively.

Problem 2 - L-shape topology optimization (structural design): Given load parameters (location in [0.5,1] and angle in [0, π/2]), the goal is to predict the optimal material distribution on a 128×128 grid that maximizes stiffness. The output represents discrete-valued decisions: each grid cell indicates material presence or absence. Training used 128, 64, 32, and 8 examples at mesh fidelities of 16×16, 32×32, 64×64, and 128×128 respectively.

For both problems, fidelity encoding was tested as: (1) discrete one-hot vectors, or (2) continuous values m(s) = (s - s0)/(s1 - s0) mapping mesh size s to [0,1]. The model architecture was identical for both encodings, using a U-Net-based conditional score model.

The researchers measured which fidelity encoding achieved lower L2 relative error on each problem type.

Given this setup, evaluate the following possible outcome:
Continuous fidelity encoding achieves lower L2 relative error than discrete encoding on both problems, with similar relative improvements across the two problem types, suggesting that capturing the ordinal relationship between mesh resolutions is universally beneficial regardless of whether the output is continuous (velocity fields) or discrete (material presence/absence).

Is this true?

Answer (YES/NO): NO